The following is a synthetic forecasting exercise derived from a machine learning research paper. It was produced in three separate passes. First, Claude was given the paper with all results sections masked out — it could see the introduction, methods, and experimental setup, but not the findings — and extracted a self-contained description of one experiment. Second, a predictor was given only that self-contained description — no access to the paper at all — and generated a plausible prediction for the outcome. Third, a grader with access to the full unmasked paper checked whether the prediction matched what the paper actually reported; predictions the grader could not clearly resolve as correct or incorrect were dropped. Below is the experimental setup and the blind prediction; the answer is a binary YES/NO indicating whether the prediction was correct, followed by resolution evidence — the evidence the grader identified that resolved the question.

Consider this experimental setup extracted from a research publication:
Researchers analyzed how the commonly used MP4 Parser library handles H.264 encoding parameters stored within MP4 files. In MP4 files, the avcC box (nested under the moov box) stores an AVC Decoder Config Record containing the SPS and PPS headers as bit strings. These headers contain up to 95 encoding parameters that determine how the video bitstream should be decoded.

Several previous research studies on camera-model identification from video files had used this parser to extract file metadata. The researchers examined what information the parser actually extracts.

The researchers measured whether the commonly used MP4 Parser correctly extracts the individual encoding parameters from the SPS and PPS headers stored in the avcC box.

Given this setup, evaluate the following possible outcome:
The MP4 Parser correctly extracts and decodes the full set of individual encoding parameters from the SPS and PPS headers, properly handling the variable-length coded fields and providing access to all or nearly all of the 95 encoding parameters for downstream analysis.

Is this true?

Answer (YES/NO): NO